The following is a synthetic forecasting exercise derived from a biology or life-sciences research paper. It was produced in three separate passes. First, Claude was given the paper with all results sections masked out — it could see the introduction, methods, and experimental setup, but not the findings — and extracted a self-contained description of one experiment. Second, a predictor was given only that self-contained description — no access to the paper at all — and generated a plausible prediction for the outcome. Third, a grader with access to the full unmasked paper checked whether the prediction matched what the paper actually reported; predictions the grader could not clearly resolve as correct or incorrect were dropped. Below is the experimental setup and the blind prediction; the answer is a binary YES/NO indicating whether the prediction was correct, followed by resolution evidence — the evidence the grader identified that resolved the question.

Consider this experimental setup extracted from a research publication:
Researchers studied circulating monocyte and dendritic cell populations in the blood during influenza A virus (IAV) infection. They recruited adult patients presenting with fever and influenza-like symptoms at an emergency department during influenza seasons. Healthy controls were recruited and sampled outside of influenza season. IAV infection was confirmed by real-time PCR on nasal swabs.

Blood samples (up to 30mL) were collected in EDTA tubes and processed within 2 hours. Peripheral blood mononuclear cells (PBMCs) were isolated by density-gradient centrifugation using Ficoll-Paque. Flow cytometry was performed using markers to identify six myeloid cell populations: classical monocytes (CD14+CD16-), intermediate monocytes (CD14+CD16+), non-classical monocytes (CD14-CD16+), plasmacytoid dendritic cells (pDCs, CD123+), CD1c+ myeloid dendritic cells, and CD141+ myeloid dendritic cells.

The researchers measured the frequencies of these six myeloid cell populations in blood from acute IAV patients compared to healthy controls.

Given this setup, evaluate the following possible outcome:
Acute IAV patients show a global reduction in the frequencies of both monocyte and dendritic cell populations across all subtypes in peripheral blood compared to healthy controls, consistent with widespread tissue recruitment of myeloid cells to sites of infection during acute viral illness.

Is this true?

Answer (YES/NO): NO